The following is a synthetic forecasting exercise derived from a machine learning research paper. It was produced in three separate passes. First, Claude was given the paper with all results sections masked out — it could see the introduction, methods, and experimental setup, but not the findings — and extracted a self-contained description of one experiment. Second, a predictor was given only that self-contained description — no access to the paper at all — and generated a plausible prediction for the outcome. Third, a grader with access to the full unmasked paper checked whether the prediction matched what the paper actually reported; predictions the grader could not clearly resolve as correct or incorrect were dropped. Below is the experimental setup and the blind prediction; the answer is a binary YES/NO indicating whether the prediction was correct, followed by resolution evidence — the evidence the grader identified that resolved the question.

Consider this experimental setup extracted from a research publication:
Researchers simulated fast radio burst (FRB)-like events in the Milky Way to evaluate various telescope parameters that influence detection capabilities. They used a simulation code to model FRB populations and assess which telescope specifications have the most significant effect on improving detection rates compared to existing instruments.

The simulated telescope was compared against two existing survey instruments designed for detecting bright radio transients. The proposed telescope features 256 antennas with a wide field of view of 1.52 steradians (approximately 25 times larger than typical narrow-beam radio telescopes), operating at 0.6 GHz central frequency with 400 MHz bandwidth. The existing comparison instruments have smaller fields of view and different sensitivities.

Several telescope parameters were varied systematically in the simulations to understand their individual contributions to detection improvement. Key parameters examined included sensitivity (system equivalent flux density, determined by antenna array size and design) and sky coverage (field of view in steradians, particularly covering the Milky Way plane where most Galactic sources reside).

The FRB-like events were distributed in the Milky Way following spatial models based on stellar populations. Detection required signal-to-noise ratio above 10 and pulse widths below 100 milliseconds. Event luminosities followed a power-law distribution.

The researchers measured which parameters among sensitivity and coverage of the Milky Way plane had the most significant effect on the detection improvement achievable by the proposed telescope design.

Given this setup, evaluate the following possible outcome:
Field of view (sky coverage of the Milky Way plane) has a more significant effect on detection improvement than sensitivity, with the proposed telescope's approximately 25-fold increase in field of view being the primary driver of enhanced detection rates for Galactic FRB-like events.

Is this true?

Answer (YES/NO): NO